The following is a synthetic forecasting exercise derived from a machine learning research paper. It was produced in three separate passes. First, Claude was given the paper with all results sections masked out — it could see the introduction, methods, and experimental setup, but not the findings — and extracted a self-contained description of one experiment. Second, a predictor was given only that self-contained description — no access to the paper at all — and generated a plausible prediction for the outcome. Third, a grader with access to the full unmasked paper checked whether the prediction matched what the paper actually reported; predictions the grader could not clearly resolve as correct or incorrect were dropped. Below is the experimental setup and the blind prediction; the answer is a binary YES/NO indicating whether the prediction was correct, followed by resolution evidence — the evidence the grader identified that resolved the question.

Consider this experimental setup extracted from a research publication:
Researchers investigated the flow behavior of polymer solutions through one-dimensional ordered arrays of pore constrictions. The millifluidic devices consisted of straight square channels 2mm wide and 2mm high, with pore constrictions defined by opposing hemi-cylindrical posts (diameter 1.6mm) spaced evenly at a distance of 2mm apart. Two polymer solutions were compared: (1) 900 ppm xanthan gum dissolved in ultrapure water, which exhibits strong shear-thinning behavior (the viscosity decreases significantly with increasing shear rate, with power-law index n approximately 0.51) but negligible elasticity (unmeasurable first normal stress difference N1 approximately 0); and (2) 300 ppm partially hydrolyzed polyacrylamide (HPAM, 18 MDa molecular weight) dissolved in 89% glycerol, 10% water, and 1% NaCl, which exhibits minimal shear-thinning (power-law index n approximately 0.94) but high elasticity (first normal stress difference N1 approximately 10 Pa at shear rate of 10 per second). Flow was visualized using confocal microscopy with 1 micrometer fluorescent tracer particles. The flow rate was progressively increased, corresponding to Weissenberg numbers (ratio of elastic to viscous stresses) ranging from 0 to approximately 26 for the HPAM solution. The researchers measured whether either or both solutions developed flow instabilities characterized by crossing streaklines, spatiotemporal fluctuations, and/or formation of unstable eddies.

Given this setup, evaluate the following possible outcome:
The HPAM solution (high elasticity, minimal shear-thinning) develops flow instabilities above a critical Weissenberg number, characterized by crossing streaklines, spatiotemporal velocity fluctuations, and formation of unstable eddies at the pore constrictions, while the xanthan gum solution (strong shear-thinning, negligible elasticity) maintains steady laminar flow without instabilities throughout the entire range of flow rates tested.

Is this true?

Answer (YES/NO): YES